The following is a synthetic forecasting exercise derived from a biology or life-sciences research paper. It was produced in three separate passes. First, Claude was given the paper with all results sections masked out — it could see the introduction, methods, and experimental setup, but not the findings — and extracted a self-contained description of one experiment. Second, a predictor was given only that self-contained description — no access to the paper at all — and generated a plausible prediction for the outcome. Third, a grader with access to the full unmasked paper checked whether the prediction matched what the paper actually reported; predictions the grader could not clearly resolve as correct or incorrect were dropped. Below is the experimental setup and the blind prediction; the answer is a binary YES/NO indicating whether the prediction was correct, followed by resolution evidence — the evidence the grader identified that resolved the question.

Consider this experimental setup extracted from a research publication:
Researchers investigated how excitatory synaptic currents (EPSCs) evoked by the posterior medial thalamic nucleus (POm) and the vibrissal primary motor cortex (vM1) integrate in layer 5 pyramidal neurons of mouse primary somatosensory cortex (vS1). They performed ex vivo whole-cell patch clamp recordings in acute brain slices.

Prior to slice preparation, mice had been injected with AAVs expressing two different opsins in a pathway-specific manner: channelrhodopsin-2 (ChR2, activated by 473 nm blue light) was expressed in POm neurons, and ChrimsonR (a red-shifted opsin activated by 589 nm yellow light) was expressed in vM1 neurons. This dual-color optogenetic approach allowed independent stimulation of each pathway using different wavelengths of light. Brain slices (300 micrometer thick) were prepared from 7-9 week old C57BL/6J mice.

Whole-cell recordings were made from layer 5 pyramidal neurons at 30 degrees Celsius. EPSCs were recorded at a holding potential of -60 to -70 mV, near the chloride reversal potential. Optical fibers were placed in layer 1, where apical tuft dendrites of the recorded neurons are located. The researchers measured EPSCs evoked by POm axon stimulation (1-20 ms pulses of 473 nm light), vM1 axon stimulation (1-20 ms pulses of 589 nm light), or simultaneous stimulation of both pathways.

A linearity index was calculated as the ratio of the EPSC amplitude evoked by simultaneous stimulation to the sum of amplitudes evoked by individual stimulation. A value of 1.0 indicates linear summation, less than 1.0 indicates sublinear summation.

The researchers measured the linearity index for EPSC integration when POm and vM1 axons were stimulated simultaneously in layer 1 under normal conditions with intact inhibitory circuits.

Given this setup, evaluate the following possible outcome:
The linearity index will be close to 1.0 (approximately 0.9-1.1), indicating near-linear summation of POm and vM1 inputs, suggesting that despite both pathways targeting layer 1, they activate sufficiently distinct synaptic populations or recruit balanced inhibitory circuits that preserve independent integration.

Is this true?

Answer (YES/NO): NO